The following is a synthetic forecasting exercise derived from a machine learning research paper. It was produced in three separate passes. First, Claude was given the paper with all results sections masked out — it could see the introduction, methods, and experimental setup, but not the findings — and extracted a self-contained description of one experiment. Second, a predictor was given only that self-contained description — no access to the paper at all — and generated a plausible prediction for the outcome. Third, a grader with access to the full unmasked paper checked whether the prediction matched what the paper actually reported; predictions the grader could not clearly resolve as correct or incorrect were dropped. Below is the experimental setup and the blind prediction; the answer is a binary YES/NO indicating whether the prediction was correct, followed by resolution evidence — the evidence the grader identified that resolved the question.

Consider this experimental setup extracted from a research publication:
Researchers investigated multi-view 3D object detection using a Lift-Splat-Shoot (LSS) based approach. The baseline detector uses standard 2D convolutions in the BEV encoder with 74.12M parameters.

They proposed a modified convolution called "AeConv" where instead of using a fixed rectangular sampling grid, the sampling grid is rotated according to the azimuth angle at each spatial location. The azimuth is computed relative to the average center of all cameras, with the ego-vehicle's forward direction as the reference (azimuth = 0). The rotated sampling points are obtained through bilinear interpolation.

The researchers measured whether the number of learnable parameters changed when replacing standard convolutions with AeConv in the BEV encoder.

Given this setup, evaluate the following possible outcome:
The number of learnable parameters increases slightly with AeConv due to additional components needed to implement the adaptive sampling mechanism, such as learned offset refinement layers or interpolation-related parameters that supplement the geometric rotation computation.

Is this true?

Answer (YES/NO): NO